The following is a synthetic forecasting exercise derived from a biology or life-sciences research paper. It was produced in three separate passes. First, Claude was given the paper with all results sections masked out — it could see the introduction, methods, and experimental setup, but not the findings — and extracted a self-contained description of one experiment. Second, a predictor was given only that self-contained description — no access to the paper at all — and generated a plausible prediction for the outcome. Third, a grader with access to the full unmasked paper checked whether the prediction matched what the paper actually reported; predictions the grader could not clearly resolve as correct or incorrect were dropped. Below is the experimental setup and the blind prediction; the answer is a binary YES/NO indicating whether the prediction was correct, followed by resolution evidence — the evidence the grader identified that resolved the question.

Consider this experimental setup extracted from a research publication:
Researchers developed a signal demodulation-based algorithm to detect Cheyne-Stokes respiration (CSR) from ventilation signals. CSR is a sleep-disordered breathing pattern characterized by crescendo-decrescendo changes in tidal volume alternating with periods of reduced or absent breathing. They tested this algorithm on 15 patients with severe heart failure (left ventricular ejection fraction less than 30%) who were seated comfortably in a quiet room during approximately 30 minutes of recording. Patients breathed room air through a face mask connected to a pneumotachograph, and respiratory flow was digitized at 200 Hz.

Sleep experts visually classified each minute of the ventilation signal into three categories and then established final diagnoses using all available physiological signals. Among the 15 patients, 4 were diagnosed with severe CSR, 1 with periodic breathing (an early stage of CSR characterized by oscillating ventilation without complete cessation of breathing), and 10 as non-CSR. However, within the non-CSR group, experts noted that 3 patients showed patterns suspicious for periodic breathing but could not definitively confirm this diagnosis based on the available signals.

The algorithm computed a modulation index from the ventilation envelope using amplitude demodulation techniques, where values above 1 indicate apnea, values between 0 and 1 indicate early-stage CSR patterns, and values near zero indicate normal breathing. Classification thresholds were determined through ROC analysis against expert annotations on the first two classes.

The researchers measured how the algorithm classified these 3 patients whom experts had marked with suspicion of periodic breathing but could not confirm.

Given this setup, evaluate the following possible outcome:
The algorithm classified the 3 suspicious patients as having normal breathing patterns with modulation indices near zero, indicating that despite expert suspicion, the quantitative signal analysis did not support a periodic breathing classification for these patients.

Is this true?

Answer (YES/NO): NO